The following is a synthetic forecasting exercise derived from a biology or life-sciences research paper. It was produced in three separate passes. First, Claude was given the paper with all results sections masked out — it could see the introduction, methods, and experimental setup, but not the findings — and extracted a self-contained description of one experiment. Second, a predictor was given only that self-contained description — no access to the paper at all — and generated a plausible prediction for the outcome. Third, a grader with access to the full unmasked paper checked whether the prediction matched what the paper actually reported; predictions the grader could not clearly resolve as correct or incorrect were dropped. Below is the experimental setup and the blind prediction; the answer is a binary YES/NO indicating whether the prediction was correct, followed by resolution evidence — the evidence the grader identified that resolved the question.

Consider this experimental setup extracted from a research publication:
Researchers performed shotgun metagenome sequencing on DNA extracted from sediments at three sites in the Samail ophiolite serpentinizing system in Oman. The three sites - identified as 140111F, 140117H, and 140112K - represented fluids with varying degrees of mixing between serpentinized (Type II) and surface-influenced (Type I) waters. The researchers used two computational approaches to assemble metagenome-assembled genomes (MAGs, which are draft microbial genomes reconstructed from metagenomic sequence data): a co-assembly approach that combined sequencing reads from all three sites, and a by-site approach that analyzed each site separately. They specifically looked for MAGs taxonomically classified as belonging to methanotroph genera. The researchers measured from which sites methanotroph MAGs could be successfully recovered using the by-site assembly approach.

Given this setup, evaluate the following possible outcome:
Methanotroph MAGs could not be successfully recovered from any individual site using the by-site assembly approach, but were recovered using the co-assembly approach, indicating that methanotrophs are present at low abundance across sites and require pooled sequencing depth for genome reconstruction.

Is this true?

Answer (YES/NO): NO